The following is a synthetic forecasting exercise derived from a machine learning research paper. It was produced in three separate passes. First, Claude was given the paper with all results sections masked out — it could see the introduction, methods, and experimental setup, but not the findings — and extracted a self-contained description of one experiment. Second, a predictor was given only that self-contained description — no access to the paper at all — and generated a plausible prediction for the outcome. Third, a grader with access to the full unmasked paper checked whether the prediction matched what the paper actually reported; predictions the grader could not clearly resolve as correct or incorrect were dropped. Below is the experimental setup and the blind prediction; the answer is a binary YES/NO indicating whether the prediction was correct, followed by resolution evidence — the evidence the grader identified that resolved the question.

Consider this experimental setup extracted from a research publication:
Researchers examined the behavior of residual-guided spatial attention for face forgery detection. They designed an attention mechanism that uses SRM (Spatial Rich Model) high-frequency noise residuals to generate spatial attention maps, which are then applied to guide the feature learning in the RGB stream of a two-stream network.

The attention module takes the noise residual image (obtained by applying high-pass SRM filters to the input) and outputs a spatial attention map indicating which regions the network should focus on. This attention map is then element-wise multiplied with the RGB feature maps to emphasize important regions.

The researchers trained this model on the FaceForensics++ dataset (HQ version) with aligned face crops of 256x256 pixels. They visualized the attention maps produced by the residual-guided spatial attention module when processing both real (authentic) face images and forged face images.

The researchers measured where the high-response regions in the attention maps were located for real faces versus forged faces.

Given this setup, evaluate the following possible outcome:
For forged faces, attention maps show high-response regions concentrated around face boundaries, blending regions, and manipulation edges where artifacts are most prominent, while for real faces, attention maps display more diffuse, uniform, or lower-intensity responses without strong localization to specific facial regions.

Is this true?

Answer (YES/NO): YES